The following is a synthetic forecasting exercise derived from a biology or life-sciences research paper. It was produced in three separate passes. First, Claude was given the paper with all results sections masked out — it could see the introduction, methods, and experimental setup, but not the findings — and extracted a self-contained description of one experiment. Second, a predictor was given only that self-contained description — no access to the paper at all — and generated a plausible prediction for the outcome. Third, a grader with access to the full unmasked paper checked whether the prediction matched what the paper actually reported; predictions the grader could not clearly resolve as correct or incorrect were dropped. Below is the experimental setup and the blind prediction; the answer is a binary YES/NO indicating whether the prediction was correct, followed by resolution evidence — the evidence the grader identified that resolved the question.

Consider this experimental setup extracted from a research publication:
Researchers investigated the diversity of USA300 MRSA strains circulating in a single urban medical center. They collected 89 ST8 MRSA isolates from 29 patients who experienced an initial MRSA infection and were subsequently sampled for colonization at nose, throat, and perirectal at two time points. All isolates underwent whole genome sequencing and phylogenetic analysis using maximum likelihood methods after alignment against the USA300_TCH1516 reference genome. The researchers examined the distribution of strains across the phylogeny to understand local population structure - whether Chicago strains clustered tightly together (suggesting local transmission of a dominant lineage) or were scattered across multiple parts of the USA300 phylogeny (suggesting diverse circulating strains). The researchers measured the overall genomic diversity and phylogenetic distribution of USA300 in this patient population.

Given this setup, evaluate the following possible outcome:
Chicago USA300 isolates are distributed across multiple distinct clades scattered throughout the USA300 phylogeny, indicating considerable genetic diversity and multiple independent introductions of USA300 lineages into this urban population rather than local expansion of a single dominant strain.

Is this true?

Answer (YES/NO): YES